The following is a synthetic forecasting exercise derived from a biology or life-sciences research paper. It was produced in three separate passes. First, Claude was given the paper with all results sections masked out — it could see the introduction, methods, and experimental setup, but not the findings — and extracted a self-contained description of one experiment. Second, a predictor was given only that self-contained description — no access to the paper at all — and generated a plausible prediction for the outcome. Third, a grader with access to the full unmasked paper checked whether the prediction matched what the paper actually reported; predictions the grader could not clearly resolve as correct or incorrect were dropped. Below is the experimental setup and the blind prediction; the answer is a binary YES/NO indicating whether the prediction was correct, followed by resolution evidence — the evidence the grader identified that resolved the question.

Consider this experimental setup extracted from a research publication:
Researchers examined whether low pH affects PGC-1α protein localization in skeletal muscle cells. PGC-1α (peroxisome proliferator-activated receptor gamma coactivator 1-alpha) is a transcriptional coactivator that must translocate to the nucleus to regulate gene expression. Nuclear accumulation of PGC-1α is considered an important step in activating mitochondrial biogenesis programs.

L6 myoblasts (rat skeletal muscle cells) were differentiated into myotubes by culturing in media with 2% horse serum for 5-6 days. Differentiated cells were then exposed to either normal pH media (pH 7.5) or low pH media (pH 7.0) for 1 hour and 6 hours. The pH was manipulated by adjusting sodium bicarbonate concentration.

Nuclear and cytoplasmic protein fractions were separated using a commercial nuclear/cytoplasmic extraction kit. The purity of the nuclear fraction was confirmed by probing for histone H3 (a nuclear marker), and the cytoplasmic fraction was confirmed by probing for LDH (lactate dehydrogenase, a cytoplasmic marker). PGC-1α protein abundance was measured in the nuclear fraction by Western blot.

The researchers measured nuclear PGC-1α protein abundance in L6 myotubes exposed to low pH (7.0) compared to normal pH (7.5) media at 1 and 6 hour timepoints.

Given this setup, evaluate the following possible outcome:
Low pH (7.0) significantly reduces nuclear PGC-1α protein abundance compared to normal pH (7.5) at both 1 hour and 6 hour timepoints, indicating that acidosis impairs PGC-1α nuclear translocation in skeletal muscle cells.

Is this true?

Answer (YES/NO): NO